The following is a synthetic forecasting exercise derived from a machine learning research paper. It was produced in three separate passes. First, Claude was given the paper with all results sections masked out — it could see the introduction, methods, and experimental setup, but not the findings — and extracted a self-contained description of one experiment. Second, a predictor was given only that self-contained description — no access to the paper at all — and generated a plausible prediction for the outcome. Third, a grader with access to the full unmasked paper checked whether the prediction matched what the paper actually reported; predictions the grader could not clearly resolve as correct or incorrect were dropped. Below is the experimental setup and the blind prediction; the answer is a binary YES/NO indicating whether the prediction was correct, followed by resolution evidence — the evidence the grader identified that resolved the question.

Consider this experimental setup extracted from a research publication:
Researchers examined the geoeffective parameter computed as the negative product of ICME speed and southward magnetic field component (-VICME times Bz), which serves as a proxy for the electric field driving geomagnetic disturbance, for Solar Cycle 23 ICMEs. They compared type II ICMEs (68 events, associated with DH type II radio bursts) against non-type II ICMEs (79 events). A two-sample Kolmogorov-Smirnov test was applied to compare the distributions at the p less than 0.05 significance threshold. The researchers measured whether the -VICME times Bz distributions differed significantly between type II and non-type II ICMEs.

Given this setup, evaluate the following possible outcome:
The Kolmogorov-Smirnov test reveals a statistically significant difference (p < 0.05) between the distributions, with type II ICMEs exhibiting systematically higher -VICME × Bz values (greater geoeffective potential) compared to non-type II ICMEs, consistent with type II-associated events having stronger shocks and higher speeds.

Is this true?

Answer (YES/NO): YES